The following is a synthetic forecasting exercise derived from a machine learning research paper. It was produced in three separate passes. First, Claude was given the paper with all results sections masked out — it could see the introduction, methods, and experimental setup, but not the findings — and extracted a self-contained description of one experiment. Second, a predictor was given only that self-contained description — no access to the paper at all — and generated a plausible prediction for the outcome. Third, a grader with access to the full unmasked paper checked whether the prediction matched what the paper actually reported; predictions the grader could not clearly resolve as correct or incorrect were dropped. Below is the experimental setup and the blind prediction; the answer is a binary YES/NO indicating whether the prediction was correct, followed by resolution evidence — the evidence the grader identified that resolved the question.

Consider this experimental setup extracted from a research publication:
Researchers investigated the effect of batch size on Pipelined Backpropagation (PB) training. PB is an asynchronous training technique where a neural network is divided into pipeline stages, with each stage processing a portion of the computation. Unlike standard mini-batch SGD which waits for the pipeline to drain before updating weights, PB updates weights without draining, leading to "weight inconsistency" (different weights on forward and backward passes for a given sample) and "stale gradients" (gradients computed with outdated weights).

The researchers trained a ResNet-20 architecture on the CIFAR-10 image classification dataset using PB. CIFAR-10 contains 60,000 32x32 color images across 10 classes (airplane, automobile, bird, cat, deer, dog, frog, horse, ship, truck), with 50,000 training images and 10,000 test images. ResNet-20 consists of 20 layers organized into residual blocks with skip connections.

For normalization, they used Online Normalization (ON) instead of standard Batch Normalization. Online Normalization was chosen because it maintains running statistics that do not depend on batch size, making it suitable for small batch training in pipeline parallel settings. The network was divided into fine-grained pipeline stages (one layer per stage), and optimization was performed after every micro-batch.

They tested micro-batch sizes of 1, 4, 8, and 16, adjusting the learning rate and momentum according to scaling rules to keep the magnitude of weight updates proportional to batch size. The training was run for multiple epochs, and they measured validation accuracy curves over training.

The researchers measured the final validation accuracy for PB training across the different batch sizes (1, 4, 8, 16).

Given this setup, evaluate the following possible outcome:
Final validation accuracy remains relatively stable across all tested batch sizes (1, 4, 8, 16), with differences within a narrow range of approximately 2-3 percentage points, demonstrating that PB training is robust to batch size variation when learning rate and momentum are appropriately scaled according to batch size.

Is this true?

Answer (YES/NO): NO